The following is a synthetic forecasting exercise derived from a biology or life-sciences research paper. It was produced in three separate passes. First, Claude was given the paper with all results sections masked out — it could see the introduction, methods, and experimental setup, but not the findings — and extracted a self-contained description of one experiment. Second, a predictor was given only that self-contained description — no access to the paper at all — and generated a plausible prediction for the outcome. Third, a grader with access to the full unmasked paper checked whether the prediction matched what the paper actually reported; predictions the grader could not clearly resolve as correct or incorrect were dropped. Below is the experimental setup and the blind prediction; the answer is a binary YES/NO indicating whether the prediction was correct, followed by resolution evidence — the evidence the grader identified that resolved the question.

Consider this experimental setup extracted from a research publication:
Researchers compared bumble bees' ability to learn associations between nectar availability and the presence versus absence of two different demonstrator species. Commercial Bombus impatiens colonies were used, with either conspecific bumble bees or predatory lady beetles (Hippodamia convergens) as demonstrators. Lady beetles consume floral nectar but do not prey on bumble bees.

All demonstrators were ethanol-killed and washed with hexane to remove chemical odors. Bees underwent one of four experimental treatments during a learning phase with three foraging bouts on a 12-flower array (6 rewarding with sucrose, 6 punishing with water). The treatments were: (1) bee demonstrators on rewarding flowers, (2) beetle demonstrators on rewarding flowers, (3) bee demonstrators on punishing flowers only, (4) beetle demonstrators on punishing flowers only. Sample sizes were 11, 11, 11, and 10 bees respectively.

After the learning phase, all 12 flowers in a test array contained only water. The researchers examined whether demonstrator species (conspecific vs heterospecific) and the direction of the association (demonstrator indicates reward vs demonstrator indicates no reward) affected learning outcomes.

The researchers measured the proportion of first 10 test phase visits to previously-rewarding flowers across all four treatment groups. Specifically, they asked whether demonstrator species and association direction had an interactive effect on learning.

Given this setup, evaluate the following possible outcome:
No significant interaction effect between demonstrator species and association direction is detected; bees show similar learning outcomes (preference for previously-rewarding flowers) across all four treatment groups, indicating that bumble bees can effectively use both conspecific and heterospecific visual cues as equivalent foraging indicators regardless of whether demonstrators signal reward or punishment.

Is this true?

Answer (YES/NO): NO